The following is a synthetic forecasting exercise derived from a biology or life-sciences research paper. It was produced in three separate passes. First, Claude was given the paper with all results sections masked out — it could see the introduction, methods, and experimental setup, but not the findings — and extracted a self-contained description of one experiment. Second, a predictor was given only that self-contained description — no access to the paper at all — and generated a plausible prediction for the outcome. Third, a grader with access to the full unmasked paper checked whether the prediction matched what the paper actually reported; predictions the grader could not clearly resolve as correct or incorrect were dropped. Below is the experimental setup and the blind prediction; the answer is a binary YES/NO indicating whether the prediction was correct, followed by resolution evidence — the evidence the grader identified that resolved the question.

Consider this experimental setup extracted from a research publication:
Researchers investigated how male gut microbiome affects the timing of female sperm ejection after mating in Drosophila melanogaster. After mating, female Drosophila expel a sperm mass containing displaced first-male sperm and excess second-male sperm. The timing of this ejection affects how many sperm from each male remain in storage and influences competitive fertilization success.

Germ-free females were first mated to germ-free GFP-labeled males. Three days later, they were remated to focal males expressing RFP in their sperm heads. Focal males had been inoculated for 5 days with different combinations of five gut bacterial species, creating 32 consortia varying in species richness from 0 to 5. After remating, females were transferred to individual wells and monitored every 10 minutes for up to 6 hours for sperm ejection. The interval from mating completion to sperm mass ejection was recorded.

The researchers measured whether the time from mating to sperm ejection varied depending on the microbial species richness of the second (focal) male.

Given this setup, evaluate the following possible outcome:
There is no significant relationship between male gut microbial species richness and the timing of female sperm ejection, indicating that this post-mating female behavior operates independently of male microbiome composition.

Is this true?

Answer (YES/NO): NO